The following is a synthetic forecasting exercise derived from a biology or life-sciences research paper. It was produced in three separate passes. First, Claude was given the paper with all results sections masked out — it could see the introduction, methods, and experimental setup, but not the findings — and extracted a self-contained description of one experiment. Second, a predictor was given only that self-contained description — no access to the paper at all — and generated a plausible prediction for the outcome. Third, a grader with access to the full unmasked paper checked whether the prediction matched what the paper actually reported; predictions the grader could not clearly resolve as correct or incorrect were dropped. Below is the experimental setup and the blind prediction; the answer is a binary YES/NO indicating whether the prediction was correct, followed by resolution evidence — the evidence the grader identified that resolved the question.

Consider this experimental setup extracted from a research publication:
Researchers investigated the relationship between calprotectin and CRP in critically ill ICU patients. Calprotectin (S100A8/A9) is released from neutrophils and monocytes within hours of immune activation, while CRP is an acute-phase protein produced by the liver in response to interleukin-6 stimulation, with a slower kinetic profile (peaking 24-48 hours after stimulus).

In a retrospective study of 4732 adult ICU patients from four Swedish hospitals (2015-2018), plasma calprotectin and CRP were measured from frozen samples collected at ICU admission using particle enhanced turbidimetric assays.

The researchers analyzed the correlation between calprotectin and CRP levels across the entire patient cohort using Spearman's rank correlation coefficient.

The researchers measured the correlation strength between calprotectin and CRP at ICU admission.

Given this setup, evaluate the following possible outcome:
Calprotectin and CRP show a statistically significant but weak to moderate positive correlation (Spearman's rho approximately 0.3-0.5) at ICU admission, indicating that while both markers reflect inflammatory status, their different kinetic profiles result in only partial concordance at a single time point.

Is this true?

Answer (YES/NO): YES